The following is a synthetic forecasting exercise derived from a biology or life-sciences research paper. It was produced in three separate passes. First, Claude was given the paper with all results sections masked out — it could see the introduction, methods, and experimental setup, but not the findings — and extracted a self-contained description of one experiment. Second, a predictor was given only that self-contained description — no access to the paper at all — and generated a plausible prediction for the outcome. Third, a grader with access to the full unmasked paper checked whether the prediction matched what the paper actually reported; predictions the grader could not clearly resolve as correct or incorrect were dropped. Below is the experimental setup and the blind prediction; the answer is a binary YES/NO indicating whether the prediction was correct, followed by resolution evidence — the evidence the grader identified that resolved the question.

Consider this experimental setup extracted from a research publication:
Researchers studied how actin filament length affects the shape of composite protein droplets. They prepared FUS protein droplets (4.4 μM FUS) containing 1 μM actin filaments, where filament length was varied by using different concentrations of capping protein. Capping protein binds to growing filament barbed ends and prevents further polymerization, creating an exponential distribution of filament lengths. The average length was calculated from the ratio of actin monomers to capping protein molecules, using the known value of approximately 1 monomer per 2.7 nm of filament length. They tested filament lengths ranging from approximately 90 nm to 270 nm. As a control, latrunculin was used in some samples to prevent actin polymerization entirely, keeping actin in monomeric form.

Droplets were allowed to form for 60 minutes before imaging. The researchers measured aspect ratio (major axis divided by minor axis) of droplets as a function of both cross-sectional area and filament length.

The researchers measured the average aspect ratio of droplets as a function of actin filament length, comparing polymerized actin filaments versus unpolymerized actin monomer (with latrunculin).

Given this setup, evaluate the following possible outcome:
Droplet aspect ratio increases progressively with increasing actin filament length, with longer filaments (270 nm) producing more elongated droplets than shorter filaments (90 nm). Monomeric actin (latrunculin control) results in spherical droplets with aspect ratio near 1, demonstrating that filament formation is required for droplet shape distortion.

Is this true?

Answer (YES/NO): YES